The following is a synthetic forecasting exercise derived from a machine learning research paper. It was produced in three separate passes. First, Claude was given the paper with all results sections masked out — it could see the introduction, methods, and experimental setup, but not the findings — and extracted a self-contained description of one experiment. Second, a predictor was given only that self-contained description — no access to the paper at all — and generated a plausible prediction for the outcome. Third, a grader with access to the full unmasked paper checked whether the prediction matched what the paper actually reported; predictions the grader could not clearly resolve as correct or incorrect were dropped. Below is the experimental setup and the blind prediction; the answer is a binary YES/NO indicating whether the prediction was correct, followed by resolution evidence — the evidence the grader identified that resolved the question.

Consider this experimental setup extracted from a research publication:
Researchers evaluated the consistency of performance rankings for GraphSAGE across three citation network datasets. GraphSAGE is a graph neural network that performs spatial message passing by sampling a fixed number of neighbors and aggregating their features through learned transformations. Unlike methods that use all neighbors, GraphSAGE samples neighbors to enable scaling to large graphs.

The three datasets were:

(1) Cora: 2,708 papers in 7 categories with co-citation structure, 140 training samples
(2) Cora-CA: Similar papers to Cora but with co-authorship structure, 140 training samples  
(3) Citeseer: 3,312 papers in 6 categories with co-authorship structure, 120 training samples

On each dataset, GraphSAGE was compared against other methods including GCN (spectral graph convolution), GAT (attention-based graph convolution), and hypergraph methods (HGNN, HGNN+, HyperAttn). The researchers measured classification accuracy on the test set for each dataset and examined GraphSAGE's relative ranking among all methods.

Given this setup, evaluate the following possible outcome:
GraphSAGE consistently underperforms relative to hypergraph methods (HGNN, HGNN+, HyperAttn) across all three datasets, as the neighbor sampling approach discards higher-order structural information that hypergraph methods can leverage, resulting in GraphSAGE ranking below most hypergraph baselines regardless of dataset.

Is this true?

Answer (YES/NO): YES